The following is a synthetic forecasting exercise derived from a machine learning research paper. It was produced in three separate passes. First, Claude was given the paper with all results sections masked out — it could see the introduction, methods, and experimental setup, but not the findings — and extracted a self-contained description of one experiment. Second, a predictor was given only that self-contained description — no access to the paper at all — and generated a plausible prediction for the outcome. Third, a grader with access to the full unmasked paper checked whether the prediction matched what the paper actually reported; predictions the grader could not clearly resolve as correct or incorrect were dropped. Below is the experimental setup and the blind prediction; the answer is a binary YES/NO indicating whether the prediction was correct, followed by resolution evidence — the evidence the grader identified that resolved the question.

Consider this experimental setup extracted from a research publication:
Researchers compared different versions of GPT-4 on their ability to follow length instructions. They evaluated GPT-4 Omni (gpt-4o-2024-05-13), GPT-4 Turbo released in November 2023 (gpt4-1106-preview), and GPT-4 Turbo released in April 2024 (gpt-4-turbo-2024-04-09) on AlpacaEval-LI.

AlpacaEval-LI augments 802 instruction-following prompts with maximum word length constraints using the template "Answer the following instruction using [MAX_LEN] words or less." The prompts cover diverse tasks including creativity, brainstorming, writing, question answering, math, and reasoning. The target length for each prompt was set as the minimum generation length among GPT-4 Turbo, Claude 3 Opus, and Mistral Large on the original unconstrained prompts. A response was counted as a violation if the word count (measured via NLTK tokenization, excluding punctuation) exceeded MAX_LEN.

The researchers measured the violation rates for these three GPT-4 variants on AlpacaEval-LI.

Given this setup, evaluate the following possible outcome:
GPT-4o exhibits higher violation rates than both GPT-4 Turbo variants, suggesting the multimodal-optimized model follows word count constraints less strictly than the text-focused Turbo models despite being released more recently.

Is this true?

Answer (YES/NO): NO